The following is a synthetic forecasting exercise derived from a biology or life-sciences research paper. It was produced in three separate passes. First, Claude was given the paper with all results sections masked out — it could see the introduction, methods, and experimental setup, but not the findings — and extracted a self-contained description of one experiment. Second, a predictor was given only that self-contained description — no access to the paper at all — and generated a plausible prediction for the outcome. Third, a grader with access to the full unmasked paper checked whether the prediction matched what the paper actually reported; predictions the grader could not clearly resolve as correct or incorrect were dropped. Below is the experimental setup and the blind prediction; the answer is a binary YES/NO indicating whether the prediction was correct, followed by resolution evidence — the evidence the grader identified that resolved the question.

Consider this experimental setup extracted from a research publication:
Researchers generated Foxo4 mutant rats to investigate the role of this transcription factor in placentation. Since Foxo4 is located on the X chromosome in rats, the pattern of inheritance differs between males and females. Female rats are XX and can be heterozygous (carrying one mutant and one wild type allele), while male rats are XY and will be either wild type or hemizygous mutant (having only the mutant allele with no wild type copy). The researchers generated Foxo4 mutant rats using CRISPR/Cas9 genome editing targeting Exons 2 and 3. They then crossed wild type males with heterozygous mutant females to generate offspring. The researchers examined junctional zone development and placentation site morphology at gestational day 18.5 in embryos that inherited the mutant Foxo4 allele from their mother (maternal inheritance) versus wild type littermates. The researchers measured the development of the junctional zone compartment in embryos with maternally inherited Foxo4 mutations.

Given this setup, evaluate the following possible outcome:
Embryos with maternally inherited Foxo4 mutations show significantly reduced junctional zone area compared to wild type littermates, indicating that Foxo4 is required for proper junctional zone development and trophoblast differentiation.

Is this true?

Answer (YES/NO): NO